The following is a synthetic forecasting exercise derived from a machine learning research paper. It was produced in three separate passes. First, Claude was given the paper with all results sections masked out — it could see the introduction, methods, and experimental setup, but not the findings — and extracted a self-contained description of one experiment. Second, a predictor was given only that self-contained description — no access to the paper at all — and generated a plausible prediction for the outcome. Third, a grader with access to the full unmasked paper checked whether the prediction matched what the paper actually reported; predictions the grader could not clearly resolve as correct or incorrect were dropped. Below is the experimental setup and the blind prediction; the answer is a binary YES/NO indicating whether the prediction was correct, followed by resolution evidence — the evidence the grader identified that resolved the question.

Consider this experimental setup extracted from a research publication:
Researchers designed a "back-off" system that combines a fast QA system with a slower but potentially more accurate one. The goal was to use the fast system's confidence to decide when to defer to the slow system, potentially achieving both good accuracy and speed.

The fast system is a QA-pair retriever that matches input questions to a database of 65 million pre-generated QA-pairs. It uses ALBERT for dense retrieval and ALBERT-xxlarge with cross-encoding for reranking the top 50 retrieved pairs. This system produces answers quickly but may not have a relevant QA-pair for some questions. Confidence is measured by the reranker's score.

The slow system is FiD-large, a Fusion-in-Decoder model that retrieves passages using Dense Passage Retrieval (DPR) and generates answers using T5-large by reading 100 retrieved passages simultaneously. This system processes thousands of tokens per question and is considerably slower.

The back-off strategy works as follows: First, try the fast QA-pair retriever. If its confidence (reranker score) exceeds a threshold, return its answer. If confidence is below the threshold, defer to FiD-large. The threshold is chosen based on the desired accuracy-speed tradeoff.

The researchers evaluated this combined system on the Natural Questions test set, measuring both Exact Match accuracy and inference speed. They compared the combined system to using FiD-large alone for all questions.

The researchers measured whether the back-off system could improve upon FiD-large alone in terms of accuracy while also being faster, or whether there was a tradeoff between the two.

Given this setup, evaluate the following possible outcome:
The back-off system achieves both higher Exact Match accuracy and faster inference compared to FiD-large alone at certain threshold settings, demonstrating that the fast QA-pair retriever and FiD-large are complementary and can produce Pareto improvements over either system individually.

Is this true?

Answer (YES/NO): YES